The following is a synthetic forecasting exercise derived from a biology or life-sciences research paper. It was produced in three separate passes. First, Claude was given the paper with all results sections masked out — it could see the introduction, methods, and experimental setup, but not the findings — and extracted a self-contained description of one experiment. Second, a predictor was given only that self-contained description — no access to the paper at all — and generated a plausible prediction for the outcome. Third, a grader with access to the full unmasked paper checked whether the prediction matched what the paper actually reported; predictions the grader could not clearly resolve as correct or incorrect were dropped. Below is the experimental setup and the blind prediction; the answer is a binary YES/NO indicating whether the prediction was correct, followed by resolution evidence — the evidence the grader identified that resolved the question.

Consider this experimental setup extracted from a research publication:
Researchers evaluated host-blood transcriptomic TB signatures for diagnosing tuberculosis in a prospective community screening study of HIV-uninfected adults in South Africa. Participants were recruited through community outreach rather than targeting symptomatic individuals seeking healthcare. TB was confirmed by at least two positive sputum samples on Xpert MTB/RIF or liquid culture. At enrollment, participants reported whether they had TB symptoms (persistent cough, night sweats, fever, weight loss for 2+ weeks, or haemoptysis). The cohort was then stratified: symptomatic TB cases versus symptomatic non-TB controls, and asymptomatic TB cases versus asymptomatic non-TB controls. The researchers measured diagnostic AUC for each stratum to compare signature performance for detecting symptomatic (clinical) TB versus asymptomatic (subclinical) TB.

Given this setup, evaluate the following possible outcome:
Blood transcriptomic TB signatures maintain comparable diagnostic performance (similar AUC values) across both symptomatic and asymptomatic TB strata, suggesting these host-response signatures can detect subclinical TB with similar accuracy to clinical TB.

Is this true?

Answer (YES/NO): NO